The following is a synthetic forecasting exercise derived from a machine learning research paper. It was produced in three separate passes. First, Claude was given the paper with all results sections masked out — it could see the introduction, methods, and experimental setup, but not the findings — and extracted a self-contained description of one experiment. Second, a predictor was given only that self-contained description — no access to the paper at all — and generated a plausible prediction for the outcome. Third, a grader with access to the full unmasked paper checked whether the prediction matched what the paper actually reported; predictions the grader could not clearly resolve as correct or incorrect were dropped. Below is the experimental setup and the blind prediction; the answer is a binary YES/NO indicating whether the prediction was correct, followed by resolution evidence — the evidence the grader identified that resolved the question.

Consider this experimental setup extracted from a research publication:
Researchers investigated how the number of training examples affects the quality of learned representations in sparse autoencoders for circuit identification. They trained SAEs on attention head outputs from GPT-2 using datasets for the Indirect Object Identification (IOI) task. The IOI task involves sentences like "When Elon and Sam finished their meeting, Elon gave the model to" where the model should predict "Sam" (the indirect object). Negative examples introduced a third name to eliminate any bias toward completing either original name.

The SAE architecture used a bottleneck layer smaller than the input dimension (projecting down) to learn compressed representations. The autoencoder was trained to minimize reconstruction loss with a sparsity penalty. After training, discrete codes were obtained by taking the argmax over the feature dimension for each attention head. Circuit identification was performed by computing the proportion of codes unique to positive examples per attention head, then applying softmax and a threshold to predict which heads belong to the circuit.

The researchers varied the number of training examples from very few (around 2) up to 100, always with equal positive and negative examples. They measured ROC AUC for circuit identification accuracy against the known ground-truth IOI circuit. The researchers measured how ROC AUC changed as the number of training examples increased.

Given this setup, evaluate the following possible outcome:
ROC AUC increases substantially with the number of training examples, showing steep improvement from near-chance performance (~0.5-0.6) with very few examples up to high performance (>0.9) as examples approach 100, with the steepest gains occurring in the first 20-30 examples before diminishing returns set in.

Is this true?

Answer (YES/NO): NO